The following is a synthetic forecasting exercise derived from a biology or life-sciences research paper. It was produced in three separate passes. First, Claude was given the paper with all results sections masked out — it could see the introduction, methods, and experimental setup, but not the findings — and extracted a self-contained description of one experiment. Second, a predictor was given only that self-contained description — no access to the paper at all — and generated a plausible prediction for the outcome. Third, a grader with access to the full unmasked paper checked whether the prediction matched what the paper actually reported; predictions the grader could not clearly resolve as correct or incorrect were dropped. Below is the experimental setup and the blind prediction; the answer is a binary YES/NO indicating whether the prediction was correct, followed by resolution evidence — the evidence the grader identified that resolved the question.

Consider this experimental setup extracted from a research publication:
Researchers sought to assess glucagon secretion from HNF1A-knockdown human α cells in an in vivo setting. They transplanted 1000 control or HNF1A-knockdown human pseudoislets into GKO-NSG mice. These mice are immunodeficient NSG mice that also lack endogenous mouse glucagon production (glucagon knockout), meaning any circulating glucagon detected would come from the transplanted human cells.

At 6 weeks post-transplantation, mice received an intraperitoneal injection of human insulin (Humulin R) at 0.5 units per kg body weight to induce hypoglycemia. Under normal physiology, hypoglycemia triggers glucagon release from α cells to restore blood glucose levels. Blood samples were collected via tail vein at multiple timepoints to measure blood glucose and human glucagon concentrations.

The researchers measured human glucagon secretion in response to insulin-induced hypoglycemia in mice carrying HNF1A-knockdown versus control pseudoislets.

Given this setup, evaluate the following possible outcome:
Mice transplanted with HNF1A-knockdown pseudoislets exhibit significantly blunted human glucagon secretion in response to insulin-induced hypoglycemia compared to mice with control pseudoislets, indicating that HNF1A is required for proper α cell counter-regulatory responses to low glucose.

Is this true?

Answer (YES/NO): YES